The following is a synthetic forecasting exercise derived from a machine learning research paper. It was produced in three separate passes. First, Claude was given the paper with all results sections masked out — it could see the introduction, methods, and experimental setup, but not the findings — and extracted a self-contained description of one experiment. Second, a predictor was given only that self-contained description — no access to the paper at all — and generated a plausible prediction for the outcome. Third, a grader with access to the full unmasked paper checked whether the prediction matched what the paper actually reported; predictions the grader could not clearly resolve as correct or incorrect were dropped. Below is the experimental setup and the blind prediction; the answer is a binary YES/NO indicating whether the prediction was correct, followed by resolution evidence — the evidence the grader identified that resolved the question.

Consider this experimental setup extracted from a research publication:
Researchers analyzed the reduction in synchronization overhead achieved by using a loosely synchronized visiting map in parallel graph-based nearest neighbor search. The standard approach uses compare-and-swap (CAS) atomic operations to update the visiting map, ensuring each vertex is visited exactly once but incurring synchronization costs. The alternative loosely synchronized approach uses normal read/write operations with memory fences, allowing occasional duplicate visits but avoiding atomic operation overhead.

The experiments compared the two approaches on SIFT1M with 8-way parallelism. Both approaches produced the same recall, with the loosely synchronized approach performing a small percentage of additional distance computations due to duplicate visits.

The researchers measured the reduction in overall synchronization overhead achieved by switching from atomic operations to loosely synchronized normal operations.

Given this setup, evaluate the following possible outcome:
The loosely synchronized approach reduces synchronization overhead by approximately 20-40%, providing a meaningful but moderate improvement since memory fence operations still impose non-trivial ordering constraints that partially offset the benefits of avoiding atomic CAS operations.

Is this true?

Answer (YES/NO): NO